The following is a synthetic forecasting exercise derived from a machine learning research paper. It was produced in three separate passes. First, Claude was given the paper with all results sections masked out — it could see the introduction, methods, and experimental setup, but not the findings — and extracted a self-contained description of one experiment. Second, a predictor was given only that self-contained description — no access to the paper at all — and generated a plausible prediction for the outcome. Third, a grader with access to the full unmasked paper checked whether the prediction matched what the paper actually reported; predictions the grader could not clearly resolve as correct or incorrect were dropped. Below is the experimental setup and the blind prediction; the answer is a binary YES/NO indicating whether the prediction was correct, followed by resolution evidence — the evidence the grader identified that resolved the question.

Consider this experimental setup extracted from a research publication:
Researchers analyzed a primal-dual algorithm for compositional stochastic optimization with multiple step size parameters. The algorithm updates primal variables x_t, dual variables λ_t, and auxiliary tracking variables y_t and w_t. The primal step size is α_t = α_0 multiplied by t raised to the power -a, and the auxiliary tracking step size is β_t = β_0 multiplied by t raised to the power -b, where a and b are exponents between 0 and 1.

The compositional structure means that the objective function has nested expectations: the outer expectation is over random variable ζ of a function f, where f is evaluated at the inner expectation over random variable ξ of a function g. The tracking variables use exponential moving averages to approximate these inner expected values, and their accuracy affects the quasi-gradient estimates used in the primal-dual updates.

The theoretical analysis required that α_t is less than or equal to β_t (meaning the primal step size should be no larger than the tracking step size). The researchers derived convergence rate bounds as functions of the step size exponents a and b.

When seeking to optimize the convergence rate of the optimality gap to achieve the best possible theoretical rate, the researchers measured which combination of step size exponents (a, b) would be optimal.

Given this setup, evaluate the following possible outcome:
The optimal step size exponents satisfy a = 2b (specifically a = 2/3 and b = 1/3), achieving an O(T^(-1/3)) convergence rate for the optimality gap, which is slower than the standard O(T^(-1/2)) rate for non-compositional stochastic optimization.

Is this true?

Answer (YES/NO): NO